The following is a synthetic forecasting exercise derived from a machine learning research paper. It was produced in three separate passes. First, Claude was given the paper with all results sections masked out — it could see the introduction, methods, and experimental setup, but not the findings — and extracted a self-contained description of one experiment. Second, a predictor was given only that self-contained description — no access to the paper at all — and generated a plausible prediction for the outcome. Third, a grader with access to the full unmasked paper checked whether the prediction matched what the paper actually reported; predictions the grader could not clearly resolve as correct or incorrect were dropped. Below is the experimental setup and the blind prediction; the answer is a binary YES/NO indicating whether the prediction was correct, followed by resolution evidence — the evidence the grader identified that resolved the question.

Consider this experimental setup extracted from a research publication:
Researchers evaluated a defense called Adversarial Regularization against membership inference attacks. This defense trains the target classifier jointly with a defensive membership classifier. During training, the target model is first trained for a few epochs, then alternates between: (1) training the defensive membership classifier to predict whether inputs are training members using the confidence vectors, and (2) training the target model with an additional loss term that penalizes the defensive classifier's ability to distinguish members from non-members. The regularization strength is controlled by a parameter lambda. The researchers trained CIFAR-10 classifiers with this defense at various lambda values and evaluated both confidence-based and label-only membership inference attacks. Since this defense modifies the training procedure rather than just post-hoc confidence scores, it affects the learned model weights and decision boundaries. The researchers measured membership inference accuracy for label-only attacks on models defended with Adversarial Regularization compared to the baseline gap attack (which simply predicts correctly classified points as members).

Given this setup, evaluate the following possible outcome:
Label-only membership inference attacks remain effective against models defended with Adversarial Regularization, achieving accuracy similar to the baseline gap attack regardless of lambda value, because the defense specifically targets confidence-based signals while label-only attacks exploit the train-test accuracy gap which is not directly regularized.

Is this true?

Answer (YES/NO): NO